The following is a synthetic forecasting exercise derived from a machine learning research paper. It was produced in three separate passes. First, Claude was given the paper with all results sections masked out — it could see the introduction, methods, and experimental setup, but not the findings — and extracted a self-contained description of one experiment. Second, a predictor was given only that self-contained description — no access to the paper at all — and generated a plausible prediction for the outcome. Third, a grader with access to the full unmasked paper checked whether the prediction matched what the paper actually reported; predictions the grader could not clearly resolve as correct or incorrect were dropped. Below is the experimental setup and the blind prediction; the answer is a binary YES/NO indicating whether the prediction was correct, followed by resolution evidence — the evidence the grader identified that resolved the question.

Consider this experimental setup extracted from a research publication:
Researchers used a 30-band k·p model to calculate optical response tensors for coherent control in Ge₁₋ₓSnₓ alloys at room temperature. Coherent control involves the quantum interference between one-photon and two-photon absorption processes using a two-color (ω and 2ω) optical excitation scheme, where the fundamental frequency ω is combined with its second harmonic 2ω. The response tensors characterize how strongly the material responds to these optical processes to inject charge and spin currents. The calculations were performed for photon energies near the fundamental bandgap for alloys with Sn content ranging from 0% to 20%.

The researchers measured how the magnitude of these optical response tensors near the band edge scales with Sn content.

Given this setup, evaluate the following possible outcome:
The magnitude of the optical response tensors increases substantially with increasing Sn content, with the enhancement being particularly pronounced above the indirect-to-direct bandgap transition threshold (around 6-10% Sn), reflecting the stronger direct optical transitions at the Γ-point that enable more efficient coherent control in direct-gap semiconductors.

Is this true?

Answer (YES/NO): NO